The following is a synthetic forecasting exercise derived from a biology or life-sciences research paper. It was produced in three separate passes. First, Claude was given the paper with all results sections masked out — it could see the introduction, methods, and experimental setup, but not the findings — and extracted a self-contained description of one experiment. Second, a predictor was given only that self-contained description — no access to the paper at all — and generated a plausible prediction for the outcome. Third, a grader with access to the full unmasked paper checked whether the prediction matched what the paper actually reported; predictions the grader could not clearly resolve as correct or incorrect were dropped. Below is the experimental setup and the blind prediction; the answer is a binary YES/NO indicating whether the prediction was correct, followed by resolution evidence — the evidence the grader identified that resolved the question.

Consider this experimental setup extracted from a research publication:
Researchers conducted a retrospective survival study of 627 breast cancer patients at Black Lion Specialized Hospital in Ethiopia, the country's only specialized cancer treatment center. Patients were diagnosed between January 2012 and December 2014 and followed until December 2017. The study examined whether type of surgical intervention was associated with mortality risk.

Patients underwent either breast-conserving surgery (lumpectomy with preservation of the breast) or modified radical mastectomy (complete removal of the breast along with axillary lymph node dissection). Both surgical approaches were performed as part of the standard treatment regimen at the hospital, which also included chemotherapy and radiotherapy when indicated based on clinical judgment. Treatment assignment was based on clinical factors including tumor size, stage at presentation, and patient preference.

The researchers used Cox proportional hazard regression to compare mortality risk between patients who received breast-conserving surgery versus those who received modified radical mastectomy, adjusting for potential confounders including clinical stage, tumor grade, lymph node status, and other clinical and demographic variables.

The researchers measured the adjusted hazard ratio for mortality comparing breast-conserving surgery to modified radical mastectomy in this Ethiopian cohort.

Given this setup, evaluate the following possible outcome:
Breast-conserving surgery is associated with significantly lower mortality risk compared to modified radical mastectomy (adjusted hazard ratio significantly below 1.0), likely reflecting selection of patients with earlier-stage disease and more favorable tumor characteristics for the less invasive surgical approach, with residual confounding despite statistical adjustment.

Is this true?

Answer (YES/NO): NO